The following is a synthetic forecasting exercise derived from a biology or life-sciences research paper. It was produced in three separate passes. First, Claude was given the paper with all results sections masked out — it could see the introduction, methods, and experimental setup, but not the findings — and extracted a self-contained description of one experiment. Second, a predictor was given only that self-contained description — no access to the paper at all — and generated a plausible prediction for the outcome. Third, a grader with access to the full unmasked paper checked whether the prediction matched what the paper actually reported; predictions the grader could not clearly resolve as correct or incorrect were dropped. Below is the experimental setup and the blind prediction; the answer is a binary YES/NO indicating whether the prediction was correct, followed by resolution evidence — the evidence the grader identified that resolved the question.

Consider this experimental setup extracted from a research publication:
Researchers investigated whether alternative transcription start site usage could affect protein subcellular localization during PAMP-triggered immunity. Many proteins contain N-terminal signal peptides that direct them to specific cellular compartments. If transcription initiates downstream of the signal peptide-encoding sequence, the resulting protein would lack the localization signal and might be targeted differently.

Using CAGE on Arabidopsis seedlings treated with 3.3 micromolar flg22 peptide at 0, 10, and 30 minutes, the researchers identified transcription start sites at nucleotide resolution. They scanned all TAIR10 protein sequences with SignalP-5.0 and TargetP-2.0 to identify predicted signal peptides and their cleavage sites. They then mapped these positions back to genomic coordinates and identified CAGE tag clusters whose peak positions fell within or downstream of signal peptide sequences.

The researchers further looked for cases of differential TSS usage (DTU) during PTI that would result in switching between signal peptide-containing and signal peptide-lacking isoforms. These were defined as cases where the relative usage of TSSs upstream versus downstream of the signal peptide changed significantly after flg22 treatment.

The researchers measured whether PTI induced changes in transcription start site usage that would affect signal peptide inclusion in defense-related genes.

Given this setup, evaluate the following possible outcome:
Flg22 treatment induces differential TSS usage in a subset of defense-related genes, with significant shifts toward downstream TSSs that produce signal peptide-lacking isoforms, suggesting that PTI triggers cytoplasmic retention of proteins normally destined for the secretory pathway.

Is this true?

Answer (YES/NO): NO